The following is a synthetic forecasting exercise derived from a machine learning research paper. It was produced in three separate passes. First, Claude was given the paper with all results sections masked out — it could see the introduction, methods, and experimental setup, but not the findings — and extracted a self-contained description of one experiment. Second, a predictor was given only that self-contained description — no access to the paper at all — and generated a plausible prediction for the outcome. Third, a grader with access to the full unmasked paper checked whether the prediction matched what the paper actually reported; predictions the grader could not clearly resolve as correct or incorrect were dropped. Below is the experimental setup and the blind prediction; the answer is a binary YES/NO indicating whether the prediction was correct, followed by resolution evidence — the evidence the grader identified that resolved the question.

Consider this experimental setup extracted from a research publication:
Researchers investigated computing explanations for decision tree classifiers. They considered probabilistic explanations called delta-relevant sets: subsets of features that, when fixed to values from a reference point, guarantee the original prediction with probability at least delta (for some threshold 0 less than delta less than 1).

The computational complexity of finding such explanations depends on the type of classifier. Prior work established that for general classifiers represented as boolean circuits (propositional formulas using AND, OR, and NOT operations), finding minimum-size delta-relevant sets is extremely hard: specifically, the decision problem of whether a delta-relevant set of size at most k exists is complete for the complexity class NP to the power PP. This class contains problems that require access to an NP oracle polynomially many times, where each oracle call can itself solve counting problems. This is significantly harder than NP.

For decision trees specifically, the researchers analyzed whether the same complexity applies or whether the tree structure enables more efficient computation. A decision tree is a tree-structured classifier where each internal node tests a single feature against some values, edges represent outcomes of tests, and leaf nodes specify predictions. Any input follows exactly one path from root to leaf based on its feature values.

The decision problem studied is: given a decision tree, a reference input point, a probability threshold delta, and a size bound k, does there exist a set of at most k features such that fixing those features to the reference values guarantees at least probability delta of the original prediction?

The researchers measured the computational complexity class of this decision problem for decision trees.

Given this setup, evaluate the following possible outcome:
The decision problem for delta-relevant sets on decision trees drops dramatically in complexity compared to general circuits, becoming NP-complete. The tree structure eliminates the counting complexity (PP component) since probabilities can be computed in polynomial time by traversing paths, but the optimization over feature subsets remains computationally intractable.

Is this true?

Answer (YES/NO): NO